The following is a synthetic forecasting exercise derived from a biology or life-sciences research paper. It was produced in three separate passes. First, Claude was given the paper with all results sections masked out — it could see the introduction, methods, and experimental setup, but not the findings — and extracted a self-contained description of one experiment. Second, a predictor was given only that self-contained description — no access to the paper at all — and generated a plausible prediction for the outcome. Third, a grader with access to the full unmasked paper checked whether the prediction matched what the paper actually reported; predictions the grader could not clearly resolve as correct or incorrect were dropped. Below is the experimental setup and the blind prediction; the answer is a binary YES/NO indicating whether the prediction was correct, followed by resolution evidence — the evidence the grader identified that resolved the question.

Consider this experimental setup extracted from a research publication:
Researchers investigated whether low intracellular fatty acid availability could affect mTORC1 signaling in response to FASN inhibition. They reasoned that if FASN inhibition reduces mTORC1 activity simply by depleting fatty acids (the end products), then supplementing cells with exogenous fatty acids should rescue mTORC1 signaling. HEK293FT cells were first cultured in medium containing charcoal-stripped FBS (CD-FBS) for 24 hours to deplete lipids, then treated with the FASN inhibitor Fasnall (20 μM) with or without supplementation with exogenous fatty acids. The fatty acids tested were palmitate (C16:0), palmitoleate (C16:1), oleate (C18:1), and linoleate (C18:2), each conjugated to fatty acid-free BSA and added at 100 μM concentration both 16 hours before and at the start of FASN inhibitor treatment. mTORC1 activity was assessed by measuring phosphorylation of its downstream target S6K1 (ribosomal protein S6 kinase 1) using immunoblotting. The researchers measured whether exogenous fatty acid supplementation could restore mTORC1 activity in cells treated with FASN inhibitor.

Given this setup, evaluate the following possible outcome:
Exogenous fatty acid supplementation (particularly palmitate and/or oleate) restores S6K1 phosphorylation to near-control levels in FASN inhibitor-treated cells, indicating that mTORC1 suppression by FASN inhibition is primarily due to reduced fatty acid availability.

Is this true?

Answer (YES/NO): NO